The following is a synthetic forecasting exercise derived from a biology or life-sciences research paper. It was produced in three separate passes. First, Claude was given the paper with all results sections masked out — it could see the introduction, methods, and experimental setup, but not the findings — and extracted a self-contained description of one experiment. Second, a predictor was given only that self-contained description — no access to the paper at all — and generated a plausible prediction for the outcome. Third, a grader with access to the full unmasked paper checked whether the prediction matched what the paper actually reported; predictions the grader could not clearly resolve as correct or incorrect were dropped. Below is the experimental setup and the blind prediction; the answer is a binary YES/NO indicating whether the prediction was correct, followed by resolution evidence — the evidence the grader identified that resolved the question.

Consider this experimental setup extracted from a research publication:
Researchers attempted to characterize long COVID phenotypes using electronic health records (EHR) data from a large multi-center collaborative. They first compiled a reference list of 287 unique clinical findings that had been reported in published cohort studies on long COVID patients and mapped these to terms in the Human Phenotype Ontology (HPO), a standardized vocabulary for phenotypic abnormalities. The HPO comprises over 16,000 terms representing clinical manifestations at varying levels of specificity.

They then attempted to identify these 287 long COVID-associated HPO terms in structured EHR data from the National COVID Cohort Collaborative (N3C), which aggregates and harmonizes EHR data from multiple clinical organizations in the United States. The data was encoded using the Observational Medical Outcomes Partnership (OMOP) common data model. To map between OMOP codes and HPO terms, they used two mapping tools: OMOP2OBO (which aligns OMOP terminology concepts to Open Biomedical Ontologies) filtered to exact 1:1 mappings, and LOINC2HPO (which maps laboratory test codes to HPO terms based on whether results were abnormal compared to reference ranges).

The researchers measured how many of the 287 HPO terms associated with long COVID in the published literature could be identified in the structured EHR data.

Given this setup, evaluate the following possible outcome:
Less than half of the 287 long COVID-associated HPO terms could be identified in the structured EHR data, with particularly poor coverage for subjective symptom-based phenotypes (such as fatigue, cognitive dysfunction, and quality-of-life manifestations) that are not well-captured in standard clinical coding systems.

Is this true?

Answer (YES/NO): NO